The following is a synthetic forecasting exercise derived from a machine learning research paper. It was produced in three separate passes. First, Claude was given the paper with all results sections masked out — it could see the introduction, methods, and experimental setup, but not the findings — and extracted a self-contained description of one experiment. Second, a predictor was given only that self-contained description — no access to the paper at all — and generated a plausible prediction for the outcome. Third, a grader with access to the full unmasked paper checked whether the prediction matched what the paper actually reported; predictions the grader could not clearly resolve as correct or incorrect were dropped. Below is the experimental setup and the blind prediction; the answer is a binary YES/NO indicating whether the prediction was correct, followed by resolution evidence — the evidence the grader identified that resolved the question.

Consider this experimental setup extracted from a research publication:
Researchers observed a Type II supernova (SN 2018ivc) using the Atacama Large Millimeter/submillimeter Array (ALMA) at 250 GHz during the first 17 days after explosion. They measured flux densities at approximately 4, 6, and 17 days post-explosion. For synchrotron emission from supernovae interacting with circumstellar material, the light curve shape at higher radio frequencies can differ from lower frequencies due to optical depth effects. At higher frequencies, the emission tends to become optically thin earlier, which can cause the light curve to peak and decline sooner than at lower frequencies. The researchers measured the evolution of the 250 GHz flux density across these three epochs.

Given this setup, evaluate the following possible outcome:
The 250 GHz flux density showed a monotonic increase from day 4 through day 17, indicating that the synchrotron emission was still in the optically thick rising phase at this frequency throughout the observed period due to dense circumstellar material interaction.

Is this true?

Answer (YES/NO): NO